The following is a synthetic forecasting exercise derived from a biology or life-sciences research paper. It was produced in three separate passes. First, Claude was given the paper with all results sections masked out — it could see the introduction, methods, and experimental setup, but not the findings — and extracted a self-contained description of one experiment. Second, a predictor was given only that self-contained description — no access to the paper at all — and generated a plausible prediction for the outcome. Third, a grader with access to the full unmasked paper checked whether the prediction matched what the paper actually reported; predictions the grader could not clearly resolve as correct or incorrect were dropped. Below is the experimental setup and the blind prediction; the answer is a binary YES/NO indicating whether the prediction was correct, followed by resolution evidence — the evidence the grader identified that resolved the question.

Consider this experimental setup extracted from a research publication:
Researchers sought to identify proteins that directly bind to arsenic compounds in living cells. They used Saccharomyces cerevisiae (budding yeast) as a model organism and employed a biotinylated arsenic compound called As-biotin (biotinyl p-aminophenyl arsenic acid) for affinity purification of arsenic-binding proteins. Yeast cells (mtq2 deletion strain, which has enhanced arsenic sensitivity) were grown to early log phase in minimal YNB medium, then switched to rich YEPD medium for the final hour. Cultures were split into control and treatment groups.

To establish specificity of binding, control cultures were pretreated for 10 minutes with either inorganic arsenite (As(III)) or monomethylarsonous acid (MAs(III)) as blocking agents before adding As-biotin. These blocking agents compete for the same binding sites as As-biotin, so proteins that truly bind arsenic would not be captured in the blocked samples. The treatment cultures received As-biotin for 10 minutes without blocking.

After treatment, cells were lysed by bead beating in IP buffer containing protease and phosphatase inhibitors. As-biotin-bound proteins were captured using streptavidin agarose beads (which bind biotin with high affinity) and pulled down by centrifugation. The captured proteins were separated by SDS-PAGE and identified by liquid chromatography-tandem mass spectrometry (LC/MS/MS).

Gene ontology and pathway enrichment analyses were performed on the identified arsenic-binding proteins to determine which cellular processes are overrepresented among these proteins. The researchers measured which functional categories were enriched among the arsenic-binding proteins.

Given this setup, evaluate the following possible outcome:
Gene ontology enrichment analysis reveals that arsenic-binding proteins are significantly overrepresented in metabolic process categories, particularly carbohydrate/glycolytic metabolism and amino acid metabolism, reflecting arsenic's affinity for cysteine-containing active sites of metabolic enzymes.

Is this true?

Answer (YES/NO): NO